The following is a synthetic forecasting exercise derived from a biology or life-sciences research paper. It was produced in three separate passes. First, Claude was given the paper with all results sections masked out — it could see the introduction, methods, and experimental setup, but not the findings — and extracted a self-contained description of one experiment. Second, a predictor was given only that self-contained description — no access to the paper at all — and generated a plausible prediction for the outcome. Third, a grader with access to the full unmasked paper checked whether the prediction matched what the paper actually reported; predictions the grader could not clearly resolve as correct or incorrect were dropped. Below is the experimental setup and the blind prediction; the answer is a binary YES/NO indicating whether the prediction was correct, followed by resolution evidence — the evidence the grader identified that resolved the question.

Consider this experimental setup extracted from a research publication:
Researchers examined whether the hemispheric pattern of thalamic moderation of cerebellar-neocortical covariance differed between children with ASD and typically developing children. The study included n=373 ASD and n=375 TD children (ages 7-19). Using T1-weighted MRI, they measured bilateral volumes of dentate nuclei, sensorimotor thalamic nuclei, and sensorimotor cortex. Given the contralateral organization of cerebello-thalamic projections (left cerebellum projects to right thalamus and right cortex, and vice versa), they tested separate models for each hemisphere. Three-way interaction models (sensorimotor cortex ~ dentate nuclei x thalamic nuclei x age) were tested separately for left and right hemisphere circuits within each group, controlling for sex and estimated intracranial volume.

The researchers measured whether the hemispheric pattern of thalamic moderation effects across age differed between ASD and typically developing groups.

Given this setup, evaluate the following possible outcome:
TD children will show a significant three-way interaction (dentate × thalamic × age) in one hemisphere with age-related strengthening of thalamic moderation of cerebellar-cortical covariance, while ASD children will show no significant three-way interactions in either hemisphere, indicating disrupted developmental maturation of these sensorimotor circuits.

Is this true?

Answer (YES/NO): NO